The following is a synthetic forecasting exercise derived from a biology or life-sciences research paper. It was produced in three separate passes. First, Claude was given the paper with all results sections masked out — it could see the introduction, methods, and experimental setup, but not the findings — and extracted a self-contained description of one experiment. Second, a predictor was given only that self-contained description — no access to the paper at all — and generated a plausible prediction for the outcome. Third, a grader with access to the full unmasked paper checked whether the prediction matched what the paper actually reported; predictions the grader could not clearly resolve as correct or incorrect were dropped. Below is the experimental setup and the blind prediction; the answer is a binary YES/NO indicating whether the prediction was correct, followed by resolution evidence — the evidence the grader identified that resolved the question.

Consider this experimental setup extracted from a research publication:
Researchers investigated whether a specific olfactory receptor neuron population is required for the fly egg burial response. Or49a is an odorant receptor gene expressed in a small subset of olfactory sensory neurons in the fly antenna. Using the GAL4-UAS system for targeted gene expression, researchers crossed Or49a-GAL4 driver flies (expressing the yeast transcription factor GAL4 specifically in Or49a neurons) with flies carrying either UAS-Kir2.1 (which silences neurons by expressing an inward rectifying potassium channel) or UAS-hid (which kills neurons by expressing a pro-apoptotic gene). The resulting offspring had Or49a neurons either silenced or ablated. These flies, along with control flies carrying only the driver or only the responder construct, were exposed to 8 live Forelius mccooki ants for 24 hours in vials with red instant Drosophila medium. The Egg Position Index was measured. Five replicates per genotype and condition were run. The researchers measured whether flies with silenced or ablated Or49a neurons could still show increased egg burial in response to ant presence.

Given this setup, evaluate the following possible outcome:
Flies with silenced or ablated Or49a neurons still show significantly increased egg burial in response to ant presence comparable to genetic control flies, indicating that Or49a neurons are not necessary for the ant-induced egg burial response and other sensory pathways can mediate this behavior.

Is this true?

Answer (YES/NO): YES